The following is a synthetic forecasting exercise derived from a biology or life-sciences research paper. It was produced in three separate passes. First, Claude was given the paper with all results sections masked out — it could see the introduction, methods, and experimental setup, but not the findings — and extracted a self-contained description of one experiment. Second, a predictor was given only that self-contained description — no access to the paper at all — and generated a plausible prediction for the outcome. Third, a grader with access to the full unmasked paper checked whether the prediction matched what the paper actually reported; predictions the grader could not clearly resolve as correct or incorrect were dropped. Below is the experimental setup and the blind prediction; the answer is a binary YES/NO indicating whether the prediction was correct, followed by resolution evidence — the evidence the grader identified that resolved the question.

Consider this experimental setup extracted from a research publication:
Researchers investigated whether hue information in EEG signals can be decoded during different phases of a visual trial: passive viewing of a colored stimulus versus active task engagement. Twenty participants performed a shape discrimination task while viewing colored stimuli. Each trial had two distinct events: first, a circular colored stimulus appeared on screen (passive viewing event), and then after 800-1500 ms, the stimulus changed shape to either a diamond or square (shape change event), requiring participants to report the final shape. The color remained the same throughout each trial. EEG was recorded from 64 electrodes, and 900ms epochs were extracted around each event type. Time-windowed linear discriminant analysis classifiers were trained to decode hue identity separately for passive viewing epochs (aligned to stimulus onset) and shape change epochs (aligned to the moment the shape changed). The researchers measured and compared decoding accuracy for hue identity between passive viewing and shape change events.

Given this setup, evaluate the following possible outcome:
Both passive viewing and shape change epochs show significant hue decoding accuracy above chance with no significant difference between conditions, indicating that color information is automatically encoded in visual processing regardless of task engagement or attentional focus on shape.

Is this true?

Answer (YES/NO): YES